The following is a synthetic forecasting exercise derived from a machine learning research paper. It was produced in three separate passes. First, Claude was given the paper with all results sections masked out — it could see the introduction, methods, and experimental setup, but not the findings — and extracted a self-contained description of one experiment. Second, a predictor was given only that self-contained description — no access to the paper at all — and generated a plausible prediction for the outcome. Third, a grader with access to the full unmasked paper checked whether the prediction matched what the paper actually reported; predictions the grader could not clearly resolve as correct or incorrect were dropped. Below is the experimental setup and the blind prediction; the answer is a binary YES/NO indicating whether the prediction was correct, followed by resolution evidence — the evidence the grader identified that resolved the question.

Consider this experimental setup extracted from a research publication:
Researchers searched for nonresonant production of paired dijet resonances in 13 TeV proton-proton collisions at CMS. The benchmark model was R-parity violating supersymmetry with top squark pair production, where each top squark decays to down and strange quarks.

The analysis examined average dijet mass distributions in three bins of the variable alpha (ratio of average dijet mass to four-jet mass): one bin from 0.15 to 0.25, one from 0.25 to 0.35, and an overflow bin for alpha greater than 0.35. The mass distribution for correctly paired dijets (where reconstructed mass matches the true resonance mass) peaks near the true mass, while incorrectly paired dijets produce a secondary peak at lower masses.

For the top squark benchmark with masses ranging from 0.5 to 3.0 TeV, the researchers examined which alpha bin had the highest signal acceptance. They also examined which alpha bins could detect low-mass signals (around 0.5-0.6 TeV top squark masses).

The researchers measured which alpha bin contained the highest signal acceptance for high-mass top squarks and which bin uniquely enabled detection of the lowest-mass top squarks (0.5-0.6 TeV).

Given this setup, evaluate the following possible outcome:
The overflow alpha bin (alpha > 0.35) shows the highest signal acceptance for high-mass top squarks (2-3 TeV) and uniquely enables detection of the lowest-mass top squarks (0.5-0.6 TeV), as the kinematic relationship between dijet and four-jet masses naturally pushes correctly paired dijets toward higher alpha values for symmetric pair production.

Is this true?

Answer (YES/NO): NO